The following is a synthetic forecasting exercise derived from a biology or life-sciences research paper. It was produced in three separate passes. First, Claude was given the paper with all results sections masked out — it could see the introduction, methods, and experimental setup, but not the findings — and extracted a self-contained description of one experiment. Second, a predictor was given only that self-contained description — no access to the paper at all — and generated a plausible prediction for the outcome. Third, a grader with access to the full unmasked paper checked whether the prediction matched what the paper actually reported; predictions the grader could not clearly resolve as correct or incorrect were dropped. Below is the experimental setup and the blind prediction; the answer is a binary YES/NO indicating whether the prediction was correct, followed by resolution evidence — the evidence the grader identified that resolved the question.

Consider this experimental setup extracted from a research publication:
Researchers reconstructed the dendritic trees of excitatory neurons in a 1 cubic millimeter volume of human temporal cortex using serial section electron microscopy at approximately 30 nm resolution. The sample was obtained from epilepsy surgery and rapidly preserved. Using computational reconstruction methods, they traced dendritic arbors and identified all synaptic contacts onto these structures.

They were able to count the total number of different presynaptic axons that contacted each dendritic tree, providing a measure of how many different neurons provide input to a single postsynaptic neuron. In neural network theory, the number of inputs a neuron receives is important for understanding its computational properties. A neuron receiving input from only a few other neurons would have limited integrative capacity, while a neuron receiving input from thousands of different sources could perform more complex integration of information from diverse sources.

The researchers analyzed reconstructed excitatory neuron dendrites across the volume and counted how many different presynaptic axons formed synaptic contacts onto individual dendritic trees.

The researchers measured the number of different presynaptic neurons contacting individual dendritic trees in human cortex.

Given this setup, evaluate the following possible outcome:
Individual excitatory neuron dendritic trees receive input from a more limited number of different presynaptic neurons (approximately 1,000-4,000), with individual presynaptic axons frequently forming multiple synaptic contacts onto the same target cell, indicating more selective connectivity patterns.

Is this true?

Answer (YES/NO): NO